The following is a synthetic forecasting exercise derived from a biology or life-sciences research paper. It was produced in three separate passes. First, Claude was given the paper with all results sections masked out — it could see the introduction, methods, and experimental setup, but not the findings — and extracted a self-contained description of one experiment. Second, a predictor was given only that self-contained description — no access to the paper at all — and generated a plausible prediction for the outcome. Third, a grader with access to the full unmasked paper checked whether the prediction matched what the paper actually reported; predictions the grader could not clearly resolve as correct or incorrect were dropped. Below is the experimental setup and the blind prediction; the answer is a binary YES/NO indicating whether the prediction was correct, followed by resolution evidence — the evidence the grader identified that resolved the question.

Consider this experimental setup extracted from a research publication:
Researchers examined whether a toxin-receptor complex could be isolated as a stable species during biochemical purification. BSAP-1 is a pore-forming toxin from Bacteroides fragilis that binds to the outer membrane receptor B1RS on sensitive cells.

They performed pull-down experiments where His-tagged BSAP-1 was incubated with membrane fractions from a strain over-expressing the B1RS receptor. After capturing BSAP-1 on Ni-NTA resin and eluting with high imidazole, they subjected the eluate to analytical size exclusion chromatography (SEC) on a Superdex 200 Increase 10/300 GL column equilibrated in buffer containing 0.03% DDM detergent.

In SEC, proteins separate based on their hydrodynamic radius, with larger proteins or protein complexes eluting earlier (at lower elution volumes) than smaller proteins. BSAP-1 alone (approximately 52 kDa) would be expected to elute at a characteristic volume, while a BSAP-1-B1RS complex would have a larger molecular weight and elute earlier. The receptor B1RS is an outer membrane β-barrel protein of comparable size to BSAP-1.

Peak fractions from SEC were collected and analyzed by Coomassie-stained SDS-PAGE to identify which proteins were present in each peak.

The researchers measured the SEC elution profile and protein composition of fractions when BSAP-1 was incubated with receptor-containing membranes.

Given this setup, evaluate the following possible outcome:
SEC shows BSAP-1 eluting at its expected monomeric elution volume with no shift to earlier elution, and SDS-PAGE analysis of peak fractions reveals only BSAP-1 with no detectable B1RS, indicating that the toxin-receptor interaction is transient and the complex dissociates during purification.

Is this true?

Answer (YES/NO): NO